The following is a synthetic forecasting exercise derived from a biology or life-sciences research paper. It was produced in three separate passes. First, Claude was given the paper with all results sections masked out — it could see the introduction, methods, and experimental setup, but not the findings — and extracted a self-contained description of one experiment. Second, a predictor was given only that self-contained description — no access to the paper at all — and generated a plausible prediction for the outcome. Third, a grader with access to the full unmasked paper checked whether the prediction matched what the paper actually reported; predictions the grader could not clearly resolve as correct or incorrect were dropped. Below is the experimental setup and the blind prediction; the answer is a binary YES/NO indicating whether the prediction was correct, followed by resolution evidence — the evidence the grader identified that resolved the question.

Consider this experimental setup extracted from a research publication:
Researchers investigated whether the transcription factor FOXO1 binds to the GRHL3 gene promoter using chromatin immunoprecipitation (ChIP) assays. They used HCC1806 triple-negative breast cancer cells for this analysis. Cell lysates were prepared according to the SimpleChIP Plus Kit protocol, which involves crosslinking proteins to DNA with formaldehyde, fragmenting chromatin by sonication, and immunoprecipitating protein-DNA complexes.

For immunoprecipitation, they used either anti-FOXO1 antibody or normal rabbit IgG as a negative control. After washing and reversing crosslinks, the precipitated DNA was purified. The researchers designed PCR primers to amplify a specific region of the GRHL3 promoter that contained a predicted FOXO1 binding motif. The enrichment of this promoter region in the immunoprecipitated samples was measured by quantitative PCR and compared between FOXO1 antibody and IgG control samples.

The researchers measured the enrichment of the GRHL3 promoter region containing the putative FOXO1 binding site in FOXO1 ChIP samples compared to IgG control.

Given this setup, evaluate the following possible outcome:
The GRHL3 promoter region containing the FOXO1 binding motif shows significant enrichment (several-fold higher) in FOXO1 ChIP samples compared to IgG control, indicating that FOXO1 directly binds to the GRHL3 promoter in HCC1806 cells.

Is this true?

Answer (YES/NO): YES